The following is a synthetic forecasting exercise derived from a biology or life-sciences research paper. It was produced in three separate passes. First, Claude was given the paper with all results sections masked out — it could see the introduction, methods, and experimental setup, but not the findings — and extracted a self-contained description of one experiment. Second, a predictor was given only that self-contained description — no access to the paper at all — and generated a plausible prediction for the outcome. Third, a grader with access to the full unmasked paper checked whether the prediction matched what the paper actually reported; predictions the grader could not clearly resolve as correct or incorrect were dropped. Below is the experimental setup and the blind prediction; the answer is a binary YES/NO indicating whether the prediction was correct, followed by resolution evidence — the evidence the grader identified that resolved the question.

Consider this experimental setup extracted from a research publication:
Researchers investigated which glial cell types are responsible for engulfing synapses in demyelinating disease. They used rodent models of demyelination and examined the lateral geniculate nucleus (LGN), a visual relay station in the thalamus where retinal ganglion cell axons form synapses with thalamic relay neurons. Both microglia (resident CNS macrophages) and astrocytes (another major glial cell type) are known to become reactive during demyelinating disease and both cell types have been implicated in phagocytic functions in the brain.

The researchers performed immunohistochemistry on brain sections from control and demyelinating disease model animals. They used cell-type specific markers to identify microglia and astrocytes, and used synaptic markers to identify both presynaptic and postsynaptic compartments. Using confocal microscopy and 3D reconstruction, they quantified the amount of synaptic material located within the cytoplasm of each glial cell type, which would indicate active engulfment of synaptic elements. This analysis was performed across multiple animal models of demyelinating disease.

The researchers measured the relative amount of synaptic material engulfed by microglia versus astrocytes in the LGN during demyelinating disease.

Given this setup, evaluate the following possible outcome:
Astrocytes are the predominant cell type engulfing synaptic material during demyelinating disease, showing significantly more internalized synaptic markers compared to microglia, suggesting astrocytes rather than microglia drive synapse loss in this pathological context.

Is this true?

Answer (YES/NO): NO